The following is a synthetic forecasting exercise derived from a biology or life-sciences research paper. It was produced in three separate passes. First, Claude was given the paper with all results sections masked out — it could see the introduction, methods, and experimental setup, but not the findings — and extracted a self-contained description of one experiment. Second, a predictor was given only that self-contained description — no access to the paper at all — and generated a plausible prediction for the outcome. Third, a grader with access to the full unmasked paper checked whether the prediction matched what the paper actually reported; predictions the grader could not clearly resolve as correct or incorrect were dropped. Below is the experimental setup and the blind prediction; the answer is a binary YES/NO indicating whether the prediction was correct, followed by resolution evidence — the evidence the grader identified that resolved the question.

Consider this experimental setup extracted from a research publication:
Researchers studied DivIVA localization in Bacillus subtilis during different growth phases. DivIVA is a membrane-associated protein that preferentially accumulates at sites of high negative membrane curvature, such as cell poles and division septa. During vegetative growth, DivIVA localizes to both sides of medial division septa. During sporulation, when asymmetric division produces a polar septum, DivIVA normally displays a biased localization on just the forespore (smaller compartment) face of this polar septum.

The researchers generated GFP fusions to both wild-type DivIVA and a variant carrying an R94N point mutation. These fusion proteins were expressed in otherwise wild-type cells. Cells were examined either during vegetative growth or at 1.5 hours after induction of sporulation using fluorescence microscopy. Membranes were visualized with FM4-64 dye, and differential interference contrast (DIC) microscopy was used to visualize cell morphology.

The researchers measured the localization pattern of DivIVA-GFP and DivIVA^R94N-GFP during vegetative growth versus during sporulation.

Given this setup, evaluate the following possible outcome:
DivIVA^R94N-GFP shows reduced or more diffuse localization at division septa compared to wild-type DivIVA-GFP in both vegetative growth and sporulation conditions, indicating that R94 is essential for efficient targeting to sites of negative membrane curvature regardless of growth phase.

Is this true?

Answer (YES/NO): NO